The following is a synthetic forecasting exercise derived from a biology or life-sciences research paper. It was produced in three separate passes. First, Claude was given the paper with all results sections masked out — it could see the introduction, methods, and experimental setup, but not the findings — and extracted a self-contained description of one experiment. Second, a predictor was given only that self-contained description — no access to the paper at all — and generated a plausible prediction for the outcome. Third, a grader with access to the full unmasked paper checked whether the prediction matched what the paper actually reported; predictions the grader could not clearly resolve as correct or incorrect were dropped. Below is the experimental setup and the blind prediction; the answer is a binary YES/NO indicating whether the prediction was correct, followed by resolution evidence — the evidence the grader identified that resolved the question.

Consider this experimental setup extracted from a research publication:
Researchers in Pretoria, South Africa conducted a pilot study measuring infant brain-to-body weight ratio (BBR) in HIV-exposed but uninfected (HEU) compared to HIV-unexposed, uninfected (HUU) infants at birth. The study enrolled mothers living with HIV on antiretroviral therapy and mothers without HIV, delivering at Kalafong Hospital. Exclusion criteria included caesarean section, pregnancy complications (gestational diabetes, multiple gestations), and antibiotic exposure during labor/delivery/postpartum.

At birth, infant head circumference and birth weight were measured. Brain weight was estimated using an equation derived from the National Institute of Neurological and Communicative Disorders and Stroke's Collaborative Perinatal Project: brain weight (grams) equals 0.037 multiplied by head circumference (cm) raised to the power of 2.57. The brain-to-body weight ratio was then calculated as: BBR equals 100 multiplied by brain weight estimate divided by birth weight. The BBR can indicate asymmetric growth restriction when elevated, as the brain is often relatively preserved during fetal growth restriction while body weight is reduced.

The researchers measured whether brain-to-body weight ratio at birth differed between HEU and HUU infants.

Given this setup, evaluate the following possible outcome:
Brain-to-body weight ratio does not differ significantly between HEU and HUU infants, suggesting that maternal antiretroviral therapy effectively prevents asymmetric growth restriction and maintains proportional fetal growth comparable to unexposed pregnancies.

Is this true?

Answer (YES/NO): YES